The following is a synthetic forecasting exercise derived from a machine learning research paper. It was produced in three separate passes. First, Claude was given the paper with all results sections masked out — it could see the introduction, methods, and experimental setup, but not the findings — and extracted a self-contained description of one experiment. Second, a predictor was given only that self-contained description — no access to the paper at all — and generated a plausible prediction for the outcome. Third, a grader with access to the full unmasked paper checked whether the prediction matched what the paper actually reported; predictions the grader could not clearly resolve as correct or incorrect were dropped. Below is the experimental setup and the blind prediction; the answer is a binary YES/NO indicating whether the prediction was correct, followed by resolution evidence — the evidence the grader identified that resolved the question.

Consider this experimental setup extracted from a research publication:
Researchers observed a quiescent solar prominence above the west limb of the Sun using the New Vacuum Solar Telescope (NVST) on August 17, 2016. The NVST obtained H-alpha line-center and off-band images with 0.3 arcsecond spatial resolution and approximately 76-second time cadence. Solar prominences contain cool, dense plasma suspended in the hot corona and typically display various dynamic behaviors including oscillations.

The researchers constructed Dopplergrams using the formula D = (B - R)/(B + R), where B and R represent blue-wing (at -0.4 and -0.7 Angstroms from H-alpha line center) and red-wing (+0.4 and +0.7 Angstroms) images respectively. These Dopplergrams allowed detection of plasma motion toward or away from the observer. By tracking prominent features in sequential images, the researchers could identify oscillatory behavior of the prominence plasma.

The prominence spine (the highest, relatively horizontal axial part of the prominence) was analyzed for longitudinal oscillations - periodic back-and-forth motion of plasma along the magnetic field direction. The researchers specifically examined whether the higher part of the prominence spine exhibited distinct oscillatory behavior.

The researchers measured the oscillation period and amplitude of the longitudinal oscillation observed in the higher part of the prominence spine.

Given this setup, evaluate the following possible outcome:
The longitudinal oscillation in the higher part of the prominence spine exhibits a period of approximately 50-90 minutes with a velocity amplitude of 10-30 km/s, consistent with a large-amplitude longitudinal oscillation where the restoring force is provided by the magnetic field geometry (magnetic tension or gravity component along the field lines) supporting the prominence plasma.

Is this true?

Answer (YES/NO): YES